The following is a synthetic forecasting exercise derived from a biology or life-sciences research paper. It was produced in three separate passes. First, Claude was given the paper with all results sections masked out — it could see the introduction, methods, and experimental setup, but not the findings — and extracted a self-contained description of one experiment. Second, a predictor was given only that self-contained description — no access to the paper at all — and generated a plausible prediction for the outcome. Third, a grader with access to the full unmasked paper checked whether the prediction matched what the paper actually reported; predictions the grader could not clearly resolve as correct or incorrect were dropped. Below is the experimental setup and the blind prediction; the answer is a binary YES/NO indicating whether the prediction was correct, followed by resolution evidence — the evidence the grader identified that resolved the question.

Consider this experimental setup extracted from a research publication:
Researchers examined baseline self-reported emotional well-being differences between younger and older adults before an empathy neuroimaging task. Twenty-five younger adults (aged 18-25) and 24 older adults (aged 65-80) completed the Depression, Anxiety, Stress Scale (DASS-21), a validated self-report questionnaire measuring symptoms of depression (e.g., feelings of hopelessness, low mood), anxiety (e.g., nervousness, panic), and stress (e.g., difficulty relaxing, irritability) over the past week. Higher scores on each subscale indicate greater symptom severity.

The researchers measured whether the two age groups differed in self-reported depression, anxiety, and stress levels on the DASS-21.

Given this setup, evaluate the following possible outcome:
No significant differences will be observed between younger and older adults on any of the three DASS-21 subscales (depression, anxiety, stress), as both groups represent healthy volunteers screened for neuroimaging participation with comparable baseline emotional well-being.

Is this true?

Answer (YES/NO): NO